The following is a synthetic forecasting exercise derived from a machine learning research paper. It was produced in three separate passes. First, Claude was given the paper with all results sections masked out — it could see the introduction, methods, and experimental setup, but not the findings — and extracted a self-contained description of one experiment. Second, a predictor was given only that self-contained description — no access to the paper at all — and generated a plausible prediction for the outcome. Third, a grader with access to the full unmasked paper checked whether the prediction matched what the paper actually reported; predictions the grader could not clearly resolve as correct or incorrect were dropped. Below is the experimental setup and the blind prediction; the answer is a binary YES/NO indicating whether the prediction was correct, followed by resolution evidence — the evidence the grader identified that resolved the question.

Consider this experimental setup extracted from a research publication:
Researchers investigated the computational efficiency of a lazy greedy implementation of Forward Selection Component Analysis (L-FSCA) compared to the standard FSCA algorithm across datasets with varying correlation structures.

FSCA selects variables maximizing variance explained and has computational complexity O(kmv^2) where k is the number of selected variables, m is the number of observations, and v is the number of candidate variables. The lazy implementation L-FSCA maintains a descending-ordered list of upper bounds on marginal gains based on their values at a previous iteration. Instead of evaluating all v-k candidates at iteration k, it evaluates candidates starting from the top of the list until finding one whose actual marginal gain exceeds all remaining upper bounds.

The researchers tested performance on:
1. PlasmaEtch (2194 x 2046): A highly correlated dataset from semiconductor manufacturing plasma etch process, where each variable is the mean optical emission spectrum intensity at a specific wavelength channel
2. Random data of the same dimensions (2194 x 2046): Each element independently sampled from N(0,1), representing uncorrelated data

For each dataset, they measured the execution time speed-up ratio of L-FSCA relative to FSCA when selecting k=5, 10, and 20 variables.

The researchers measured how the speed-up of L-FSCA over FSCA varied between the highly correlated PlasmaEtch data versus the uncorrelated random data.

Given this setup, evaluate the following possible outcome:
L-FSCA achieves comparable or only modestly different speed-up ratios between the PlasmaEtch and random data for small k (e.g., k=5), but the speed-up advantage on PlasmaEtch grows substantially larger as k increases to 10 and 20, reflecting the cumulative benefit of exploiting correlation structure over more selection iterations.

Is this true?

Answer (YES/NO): NO